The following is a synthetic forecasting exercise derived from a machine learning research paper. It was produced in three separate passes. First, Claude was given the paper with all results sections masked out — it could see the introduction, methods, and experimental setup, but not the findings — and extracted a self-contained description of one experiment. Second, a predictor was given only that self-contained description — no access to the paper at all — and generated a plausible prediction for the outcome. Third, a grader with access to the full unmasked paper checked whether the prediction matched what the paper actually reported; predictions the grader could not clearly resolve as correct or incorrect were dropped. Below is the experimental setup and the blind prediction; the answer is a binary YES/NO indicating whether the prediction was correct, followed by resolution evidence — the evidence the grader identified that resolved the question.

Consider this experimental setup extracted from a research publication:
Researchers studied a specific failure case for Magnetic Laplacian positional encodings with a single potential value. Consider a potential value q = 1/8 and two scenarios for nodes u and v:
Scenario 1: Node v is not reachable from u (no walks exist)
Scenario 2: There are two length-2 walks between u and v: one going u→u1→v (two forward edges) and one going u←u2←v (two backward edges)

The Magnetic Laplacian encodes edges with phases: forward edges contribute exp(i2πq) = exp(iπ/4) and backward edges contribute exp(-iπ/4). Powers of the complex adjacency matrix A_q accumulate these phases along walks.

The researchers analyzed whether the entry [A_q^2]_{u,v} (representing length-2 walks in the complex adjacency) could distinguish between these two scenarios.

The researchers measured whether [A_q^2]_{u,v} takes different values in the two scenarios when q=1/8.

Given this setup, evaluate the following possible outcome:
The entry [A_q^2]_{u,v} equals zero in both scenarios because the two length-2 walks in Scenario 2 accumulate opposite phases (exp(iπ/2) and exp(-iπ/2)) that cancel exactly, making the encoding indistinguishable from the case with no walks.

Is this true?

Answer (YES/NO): YES